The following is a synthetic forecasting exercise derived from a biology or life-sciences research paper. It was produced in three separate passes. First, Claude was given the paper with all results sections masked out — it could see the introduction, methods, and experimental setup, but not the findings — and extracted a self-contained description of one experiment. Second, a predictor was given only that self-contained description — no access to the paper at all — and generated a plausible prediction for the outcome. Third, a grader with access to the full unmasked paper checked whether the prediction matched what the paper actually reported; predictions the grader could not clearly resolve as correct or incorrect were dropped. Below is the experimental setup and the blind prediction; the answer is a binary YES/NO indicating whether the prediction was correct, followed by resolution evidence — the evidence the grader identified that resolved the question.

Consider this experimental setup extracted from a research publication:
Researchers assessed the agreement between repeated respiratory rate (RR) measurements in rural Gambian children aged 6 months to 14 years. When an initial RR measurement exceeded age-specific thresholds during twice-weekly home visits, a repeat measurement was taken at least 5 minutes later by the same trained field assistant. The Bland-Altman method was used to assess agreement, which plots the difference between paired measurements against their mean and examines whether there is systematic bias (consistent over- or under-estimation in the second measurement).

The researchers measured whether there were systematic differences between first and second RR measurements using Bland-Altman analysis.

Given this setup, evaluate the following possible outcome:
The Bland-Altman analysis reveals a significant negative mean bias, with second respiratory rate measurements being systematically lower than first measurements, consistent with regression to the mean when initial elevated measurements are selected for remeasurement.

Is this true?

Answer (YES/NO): NO